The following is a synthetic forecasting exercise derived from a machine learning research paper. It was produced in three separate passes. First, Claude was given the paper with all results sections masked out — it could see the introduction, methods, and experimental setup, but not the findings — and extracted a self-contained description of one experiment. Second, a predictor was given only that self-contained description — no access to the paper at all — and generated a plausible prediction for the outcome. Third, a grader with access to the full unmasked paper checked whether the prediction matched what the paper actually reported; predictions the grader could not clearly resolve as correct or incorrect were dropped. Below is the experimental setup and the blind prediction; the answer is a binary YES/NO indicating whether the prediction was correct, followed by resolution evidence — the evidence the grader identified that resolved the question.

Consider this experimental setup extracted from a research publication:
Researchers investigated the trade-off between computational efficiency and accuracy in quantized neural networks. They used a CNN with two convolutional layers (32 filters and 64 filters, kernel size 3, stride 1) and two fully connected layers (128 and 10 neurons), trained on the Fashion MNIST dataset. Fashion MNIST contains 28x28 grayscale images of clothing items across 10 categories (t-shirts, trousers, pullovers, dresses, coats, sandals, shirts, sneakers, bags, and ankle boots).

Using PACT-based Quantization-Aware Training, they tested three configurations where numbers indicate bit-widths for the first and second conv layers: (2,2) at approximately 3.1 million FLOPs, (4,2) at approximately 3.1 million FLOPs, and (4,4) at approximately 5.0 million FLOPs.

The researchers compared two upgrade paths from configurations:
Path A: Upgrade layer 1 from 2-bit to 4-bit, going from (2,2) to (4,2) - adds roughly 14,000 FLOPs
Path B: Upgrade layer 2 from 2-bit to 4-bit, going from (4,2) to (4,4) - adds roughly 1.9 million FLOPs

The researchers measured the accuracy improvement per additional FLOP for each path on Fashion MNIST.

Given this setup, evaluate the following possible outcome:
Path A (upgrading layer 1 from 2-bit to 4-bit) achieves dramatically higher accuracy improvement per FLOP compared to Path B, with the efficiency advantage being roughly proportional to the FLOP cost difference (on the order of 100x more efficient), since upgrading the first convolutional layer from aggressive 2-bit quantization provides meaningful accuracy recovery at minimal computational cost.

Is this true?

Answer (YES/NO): NO